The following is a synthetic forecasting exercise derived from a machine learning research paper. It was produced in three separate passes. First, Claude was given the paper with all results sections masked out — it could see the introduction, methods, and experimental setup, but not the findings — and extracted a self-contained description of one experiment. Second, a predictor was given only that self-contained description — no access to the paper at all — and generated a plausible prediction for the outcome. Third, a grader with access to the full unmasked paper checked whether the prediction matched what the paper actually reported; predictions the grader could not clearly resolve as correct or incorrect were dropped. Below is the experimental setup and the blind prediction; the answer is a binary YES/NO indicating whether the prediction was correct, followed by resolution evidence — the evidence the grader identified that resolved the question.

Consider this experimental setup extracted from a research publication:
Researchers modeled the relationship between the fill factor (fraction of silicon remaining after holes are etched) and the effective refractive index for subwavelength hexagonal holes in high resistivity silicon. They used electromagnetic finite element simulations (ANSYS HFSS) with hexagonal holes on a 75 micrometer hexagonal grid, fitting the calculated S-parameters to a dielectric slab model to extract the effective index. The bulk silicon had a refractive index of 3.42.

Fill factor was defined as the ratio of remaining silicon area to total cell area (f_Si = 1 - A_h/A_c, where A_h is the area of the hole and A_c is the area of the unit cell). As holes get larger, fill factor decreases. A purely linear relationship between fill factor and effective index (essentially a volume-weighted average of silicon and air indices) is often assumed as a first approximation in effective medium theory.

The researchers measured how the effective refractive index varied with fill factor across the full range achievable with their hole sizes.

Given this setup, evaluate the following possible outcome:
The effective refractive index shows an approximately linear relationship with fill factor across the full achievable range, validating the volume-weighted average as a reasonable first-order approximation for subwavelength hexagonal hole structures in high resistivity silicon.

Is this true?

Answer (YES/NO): NO